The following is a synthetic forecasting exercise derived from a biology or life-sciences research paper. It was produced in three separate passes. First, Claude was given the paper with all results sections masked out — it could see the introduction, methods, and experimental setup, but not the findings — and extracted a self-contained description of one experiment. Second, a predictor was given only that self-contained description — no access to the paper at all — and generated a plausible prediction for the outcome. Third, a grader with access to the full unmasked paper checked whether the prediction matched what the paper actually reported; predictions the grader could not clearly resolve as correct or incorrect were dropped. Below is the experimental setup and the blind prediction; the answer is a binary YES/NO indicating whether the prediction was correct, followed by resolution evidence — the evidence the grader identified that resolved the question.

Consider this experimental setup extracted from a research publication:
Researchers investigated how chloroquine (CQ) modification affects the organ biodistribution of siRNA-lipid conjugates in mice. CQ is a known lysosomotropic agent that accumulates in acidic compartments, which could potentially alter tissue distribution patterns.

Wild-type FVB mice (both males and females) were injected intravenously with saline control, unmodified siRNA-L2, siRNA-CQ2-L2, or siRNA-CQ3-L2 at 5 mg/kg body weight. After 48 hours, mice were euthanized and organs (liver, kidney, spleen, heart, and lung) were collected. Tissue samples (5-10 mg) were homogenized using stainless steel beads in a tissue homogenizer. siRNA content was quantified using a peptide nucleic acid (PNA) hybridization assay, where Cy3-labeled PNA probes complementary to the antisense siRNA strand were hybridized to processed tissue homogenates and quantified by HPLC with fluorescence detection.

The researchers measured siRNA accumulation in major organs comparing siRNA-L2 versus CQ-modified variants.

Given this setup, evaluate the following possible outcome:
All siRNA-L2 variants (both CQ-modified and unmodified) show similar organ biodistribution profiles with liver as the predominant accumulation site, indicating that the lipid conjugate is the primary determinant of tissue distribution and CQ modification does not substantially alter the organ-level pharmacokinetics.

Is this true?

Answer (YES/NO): YES